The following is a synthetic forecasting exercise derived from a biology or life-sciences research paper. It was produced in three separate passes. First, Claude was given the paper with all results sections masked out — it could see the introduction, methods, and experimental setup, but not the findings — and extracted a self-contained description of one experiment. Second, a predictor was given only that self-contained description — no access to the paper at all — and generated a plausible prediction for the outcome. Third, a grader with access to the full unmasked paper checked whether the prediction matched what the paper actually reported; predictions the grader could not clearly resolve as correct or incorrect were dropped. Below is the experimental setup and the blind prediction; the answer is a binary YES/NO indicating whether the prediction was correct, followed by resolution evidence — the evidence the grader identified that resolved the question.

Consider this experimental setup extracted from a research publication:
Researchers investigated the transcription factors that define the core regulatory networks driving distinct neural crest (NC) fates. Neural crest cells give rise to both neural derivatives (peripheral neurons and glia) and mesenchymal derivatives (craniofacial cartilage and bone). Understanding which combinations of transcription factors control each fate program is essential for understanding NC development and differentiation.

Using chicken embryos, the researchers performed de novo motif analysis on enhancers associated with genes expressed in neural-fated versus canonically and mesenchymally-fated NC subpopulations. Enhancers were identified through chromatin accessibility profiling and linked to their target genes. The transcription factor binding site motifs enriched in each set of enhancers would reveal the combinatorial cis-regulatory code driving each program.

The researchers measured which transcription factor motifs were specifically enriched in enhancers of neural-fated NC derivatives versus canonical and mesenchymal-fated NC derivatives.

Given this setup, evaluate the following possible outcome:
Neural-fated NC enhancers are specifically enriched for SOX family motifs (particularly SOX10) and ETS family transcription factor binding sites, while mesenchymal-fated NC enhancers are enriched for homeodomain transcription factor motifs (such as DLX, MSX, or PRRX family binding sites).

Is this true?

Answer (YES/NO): NO